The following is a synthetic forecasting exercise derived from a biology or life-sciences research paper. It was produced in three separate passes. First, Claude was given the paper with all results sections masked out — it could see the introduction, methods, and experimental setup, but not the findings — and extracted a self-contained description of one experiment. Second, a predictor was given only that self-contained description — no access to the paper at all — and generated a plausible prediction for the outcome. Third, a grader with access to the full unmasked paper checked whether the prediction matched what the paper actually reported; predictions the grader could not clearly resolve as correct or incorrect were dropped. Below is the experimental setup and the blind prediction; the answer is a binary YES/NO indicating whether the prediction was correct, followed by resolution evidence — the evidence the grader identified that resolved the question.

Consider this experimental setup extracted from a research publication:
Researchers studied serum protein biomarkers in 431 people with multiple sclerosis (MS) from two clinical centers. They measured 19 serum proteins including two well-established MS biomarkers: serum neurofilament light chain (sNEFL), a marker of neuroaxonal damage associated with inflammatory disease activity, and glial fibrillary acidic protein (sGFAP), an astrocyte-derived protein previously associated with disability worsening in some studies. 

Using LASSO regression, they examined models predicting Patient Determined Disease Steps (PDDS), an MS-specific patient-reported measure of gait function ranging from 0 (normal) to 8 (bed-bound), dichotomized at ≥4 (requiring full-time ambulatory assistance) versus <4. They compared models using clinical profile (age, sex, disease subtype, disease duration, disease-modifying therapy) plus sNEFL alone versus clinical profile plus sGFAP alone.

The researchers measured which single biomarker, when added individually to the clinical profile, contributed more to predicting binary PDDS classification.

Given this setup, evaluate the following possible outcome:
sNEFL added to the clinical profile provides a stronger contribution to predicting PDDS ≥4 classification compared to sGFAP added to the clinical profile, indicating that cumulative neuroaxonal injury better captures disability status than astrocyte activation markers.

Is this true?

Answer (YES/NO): NO